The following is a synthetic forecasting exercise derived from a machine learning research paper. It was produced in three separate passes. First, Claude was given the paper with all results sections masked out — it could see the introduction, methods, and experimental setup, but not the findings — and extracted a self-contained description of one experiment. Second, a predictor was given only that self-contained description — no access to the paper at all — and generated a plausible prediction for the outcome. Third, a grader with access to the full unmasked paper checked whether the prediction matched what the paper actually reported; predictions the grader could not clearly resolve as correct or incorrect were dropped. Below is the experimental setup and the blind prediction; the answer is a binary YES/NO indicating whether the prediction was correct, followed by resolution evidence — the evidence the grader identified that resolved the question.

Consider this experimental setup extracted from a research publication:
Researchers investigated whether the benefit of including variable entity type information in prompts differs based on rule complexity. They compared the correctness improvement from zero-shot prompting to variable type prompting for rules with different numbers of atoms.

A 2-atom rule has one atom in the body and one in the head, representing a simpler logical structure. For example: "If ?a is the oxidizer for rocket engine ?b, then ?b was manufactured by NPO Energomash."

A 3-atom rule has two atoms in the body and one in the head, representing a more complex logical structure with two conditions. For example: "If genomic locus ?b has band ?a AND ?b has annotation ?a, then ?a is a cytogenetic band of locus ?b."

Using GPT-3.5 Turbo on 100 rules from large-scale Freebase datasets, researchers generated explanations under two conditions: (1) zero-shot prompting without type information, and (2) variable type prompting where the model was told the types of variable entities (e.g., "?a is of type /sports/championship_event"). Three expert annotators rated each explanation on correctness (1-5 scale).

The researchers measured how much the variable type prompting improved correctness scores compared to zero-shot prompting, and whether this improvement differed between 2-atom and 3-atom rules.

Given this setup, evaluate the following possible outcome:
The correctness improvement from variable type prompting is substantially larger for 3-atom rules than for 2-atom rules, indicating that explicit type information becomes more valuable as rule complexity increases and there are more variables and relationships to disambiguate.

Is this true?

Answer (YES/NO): YES